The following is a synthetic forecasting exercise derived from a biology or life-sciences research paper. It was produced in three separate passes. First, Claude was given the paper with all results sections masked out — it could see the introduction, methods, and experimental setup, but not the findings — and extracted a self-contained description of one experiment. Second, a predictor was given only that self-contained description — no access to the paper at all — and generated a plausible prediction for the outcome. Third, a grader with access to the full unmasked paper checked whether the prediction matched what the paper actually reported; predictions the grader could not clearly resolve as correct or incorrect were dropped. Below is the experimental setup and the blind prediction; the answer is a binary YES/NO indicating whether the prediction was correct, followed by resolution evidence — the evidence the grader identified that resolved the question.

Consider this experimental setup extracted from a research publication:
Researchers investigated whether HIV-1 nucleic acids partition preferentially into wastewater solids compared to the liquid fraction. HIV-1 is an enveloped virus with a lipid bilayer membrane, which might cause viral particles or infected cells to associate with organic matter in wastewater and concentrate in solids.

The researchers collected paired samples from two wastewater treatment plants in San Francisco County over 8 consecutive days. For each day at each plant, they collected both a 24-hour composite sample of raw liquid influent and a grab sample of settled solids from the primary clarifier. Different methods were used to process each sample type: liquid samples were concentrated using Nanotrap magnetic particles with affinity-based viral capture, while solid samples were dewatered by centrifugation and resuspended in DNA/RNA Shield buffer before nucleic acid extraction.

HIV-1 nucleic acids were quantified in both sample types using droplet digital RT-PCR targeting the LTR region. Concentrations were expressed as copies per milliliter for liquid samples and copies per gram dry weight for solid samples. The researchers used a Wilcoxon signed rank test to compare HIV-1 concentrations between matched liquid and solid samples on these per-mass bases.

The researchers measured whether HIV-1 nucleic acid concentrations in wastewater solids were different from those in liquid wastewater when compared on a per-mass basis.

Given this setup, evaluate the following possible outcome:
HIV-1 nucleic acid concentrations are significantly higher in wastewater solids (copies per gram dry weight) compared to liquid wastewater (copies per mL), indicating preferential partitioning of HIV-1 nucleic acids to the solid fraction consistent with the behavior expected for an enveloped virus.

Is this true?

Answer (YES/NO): YES